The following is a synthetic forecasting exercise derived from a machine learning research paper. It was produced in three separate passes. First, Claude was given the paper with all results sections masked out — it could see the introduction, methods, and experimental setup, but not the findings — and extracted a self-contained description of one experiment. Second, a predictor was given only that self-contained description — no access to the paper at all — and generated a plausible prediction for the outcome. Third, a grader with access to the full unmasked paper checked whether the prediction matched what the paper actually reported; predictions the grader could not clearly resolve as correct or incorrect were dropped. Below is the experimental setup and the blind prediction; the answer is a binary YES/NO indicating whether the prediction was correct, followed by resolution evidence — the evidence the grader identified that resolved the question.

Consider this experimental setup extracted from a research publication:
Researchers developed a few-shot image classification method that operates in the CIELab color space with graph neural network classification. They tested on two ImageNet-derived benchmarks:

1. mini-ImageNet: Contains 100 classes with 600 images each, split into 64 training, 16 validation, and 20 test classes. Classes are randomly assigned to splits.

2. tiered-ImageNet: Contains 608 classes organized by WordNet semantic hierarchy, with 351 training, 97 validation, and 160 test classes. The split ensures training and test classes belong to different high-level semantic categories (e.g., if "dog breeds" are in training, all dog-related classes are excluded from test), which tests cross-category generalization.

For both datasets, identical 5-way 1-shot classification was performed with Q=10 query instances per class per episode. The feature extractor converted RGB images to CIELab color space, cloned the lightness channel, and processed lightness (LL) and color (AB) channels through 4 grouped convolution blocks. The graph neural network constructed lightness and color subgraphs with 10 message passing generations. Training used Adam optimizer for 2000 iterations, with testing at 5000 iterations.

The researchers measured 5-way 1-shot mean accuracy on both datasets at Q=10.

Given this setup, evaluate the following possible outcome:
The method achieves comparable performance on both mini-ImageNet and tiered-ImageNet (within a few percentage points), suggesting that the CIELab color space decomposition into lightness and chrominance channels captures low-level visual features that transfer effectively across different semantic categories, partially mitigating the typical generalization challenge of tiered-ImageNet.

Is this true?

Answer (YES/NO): NO